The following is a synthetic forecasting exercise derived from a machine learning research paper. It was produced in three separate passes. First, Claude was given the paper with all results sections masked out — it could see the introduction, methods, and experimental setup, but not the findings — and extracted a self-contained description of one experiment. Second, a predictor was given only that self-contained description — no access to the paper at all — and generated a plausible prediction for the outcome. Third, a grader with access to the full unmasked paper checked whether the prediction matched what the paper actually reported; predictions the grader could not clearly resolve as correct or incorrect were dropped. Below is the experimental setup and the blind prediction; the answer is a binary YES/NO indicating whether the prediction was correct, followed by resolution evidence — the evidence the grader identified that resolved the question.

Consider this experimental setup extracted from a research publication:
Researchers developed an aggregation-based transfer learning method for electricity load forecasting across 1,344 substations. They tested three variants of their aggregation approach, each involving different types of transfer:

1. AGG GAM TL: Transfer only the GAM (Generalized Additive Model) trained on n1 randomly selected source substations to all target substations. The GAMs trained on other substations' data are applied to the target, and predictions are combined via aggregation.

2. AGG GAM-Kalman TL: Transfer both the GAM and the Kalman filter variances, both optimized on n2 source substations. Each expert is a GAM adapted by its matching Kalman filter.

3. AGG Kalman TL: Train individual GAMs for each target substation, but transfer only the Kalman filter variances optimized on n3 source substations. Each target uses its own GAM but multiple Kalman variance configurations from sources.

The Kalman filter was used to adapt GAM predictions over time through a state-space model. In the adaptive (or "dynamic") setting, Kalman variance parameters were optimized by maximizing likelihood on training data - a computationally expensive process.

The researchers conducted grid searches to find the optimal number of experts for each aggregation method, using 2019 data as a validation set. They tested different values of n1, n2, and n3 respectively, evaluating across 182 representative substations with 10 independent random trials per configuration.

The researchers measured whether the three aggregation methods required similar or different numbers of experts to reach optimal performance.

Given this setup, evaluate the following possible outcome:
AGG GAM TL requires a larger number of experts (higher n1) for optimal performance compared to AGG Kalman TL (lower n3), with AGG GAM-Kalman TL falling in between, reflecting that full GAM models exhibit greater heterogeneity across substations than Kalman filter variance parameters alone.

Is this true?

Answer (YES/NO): NO